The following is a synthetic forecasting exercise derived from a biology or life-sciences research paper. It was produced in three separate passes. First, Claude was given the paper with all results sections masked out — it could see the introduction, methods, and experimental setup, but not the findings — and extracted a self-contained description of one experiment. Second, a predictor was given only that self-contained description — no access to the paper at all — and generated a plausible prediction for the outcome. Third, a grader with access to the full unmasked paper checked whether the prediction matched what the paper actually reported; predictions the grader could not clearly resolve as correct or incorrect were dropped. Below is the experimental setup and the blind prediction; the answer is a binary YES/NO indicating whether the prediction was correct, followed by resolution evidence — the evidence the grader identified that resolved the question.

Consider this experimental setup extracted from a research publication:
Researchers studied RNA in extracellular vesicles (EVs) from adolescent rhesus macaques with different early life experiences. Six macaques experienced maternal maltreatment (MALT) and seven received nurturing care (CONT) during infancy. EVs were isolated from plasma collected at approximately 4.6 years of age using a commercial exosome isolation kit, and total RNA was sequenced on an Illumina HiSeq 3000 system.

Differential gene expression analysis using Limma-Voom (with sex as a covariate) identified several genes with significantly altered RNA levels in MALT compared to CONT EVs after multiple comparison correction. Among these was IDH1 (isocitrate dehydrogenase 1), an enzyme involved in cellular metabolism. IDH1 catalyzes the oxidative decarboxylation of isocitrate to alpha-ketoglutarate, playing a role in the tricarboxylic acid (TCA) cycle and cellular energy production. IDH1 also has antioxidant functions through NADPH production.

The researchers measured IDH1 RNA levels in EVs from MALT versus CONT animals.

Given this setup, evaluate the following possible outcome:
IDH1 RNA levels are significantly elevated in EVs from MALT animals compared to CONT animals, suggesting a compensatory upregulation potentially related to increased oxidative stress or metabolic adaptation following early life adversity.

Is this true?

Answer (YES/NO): YES